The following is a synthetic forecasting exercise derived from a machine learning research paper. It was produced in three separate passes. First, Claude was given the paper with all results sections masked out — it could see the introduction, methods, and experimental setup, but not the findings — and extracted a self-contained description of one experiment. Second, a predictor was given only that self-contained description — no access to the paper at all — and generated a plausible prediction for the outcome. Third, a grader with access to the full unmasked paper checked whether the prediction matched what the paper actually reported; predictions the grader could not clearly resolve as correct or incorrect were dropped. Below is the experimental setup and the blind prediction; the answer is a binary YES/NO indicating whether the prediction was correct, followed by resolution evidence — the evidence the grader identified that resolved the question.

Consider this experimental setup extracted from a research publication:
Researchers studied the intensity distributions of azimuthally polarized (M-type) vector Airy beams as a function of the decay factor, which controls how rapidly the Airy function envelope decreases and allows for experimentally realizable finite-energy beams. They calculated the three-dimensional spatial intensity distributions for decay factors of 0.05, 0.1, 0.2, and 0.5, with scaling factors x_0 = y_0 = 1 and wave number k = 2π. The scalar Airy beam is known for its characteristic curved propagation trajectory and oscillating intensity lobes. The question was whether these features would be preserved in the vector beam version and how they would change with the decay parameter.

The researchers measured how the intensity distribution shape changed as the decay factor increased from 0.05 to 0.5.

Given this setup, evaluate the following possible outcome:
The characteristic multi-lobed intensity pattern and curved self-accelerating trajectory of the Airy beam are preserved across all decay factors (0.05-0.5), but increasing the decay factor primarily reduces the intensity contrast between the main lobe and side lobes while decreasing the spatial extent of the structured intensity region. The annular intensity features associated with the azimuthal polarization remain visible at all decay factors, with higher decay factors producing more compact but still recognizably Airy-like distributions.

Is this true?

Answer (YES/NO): NO